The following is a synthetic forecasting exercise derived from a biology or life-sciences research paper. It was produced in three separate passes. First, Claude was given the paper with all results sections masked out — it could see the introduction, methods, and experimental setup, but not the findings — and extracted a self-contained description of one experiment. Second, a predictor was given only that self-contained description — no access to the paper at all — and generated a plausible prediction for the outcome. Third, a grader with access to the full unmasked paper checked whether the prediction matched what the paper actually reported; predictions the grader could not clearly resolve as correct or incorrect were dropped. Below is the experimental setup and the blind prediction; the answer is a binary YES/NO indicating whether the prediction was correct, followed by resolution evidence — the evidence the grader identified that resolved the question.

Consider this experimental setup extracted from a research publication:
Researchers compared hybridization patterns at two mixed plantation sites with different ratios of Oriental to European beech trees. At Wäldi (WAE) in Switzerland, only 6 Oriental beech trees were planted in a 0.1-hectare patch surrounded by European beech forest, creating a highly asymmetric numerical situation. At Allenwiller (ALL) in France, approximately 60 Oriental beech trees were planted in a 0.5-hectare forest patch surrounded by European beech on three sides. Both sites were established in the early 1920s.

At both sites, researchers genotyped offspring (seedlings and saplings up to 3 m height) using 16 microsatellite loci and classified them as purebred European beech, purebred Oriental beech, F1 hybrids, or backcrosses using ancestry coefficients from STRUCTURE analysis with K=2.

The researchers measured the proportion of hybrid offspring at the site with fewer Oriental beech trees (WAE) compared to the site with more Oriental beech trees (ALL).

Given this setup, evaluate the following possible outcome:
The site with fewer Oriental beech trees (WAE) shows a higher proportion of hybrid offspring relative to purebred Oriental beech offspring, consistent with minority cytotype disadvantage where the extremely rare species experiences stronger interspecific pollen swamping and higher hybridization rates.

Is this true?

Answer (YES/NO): YES